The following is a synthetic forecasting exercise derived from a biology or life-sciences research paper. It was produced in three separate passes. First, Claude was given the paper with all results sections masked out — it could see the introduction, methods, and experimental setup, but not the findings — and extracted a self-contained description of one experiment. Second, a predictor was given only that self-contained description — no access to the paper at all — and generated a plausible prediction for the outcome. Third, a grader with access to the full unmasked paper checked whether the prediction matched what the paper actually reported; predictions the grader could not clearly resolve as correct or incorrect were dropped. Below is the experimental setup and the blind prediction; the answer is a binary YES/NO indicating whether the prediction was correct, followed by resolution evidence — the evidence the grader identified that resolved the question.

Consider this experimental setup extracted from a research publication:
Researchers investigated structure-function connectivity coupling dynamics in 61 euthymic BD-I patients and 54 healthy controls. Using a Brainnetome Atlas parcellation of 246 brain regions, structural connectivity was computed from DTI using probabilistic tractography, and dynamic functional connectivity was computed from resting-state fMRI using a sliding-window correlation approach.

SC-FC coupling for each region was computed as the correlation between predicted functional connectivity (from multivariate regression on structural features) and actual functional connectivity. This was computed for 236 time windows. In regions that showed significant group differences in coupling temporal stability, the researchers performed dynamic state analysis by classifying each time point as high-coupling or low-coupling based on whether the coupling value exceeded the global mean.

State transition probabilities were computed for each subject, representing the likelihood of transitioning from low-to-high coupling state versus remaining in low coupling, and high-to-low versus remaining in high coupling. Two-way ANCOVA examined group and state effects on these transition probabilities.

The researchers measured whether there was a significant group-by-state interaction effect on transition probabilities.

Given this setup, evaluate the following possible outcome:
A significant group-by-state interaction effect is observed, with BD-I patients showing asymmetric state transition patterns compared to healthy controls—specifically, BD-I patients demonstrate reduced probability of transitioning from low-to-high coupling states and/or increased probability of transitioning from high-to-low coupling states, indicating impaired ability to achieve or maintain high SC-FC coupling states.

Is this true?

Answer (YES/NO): YES